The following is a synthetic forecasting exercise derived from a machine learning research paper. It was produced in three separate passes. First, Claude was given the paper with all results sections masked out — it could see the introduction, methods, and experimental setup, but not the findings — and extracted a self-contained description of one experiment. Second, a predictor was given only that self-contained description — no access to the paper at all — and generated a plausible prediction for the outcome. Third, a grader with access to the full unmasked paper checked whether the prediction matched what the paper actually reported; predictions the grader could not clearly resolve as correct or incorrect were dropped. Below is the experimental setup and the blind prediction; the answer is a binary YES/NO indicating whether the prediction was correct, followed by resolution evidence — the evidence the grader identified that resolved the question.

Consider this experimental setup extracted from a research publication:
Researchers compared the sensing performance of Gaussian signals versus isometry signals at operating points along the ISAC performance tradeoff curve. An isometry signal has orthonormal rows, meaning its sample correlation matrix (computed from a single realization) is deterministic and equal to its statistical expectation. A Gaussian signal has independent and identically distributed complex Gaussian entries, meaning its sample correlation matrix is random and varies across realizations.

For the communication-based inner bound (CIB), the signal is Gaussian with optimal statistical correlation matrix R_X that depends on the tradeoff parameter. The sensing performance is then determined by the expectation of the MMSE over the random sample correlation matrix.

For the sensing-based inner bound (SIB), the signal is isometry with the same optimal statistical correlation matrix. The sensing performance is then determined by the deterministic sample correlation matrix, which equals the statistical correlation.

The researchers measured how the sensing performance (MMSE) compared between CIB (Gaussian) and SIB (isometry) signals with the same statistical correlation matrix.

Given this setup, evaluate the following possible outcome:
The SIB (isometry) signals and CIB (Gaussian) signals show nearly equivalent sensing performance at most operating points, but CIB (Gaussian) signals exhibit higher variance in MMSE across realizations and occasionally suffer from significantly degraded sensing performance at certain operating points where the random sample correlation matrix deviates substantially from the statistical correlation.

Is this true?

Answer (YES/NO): NO